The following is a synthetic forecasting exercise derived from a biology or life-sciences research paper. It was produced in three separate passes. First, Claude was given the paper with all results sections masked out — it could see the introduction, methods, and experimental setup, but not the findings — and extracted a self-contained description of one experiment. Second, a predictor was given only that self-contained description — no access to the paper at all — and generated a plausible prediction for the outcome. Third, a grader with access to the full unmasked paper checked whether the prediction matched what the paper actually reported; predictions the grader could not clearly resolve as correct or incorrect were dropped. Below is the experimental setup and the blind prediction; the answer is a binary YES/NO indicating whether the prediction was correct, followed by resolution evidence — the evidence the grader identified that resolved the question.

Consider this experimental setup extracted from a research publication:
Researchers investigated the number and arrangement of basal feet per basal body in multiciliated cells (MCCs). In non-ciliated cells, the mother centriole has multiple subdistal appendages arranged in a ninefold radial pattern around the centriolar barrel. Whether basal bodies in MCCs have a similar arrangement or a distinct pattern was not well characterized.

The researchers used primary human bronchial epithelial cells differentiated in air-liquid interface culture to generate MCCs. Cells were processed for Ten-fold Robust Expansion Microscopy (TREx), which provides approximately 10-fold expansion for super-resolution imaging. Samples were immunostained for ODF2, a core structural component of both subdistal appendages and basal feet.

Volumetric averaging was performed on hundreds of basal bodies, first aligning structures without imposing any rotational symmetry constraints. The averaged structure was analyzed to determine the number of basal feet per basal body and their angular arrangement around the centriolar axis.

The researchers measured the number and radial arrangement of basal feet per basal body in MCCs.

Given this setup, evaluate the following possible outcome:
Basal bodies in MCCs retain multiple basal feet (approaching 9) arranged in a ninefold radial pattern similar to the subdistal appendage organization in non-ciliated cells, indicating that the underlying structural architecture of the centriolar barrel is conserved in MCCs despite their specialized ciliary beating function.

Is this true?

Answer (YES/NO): NO